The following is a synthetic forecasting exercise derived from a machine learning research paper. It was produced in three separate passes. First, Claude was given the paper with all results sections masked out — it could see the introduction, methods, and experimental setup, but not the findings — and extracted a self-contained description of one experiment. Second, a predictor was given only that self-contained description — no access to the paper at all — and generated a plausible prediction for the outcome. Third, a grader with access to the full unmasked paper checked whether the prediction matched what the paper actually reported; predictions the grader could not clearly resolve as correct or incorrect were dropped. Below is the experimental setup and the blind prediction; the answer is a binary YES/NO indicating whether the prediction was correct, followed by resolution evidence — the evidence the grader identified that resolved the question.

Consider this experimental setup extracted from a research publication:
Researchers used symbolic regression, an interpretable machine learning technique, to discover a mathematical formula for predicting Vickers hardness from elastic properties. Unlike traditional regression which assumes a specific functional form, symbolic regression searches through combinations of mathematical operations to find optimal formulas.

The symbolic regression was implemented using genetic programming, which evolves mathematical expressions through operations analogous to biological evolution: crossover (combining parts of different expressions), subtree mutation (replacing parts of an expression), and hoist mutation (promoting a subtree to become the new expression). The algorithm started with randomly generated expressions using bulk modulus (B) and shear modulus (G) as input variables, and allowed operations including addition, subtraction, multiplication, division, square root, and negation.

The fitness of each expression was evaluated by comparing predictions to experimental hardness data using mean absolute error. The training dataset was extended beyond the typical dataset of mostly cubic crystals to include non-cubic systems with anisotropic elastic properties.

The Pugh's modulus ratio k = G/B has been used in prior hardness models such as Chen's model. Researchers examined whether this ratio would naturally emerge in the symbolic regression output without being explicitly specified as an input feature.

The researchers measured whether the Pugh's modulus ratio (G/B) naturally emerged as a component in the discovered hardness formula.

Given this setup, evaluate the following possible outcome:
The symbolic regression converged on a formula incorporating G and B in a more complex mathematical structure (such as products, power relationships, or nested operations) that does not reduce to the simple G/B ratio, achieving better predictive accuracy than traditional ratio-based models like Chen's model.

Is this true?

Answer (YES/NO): NO